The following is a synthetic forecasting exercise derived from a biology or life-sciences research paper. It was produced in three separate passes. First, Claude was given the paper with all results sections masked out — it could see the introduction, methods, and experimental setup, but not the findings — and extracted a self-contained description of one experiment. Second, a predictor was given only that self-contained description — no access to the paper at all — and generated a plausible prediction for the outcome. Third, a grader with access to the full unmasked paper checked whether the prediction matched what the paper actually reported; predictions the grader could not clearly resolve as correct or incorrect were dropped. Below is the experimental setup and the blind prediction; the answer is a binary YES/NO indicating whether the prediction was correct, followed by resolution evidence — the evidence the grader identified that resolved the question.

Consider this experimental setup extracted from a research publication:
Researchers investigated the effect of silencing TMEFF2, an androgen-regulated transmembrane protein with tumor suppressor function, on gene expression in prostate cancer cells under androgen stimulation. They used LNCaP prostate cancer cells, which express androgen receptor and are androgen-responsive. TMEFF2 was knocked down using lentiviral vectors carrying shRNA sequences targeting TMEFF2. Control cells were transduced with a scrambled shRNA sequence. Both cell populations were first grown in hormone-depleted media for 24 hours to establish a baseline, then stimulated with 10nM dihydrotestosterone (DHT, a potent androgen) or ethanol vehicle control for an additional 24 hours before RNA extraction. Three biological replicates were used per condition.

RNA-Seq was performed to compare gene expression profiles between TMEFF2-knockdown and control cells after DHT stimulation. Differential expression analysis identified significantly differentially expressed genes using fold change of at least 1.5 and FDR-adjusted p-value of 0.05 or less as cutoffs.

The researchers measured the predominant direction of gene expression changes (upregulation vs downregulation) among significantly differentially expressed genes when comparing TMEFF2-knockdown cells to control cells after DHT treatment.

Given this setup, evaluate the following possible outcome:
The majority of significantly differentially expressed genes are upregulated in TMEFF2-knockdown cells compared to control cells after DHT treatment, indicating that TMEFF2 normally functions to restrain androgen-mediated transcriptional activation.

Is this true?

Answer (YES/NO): YES